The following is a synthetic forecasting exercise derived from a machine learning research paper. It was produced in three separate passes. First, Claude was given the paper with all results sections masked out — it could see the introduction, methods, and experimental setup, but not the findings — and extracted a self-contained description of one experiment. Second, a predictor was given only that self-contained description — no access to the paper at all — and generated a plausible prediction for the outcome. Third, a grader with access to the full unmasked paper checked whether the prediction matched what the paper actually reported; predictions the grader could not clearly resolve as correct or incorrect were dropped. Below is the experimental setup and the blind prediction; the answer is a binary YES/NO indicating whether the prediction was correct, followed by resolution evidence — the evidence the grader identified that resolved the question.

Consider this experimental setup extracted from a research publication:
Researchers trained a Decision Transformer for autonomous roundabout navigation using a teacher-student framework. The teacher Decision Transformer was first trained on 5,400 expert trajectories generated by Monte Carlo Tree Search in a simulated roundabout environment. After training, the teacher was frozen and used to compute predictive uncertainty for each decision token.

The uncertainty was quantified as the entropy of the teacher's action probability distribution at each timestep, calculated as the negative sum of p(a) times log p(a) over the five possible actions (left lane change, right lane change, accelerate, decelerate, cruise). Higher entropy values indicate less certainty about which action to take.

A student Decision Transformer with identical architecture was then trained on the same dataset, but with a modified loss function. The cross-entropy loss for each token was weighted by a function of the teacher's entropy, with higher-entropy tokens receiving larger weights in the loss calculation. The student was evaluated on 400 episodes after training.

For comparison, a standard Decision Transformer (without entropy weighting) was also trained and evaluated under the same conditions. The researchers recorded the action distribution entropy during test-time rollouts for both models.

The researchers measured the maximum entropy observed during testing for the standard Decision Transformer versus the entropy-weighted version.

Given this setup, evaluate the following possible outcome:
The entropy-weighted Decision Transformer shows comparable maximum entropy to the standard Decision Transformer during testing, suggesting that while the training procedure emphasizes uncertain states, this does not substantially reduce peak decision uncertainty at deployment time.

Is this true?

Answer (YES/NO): NO